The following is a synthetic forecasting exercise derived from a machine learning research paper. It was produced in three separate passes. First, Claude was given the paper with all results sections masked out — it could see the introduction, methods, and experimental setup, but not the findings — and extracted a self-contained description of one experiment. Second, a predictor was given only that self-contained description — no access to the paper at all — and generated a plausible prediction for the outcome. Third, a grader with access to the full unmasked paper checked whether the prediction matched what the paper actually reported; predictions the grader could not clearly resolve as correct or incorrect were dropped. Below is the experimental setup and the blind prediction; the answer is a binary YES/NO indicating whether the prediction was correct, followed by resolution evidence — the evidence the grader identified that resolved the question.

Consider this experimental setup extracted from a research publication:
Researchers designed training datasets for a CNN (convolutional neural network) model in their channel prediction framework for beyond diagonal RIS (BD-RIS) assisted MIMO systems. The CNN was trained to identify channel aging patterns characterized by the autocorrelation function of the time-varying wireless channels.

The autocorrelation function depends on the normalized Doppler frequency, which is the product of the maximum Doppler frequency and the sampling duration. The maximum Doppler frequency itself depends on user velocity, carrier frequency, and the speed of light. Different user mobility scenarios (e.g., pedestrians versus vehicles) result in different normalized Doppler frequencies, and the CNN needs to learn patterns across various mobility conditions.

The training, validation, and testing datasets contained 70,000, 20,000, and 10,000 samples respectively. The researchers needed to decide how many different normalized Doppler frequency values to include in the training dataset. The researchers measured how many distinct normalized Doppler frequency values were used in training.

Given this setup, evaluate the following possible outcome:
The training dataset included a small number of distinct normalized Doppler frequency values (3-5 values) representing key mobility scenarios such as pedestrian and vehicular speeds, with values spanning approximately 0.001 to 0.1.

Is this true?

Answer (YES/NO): NO